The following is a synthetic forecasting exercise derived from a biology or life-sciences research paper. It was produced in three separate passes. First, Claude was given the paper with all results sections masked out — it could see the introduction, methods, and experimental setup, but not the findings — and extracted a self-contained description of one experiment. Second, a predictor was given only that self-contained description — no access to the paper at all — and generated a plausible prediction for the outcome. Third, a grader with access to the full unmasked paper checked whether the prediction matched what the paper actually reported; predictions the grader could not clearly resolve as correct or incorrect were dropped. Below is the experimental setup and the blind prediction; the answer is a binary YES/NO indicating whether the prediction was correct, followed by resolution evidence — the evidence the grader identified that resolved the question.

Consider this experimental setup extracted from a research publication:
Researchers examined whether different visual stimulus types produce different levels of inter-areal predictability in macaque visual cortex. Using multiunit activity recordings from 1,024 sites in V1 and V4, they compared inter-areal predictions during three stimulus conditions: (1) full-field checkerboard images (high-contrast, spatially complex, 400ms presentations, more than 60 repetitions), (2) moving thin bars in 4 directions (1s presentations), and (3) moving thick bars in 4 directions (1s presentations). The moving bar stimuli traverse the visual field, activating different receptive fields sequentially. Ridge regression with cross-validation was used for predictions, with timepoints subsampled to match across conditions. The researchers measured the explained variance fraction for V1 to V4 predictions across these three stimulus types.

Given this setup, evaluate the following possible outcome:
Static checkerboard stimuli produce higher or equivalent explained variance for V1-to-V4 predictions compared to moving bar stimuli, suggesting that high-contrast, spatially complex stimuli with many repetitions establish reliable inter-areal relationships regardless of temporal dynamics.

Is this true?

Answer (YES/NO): YES